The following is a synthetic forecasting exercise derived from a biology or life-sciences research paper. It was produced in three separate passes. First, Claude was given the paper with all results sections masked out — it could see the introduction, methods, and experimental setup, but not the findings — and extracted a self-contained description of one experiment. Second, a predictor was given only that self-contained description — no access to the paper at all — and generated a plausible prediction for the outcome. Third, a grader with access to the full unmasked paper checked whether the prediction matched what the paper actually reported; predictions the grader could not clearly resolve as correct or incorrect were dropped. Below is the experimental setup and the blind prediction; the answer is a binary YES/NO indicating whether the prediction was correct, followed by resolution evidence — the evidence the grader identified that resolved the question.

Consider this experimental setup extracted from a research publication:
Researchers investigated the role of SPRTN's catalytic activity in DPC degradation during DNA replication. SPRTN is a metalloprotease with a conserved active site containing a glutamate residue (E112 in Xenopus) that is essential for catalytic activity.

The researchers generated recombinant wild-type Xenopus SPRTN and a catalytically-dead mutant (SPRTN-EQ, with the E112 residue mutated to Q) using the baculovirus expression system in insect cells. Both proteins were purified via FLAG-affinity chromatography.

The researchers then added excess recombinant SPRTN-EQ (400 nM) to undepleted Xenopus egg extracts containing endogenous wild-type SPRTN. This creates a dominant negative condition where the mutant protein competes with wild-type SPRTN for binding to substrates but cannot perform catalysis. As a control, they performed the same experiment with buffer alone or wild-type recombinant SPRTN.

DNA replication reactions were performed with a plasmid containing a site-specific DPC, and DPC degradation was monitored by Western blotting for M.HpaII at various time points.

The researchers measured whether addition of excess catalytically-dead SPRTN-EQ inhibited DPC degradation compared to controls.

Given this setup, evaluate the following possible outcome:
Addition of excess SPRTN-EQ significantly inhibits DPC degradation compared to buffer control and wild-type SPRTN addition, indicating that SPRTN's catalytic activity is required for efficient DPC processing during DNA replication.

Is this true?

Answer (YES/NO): YES